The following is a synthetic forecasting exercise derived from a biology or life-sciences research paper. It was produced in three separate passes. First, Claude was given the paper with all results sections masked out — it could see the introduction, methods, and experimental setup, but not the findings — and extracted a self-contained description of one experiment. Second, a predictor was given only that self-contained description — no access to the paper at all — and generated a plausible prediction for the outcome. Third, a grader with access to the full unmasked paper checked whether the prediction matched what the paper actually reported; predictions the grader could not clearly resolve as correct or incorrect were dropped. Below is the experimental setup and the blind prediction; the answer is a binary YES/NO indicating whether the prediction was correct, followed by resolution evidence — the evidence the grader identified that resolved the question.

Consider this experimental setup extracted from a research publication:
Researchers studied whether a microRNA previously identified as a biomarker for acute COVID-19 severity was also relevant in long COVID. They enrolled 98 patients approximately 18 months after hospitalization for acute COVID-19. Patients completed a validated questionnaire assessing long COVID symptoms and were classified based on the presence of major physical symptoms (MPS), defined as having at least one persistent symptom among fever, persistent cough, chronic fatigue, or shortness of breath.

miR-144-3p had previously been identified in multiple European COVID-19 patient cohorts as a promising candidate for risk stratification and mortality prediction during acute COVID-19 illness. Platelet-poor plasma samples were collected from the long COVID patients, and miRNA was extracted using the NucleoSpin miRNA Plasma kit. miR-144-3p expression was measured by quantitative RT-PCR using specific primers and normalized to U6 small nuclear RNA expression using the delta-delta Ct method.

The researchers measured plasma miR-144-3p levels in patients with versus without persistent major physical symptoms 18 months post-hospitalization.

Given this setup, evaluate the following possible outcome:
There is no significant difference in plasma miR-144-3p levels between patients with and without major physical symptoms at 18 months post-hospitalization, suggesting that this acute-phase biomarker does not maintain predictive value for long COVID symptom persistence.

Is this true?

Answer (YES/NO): YES